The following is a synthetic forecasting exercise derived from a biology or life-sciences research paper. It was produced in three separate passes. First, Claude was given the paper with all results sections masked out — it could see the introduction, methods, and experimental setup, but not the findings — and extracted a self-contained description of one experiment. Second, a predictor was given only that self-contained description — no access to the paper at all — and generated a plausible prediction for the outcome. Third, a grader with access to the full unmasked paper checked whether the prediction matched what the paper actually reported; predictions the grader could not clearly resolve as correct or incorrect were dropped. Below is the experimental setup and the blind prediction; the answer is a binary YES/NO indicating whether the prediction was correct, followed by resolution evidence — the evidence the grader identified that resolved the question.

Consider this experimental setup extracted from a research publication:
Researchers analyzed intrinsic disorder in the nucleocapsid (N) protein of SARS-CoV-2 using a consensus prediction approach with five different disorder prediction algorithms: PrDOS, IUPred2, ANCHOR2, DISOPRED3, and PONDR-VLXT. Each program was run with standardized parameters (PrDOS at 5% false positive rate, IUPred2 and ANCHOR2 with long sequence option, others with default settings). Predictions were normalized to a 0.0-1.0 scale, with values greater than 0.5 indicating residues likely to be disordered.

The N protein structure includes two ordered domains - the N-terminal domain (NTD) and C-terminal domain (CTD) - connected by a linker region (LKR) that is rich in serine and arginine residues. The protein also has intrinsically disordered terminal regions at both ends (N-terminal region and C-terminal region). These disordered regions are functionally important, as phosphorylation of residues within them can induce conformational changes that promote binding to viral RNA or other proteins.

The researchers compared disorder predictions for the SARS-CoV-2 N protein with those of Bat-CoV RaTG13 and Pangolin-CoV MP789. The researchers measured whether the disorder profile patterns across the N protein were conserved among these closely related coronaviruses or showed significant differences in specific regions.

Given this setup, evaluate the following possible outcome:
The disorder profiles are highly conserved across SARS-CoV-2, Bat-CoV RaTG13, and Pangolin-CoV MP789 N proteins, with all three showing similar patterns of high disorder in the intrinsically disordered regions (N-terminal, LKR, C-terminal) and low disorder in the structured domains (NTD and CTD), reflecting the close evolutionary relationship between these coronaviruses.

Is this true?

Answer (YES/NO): YES